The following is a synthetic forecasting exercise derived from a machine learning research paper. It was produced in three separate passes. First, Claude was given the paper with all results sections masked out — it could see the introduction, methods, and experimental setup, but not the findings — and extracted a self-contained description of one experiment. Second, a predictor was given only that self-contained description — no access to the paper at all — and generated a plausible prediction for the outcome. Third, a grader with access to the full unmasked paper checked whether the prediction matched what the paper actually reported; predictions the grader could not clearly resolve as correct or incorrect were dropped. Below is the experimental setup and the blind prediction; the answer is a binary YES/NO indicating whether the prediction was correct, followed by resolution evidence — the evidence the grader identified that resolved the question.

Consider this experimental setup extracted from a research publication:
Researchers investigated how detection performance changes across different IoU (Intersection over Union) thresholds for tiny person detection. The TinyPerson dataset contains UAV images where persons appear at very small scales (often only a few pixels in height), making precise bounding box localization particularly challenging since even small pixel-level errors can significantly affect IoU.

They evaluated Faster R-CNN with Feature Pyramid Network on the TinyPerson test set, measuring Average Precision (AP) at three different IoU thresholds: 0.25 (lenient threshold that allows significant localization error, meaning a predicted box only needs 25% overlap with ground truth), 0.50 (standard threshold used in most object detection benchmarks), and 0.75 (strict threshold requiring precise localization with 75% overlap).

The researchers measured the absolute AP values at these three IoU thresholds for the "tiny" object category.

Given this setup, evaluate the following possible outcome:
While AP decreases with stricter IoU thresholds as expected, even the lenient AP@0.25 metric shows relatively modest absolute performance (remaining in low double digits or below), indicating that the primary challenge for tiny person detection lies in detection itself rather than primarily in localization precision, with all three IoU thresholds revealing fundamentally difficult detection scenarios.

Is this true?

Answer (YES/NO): NO